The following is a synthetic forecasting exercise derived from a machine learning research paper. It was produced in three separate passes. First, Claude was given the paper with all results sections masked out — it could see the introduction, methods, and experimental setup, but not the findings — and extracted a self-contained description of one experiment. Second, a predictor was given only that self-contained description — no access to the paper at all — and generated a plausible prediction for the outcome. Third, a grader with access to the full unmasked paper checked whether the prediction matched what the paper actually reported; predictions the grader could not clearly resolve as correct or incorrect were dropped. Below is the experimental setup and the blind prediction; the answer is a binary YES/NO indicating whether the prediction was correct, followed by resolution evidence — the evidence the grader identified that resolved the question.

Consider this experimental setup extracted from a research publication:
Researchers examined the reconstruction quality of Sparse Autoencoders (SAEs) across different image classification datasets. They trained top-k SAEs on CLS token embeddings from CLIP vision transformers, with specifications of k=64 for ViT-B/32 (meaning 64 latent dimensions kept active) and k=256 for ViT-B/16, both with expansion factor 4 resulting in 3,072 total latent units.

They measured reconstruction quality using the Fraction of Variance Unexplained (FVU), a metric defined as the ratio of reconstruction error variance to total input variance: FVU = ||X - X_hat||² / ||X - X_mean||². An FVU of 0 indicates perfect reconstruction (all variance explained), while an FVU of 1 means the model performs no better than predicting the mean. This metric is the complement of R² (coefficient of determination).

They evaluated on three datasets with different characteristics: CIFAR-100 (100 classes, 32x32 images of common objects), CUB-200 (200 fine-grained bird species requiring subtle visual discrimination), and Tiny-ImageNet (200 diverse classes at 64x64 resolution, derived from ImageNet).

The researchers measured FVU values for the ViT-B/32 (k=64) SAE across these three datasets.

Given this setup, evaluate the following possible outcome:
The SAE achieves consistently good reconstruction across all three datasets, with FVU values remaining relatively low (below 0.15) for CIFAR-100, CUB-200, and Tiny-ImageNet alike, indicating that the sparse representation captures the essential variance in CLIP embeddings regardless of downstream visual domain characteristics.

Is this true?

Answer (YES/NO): NO